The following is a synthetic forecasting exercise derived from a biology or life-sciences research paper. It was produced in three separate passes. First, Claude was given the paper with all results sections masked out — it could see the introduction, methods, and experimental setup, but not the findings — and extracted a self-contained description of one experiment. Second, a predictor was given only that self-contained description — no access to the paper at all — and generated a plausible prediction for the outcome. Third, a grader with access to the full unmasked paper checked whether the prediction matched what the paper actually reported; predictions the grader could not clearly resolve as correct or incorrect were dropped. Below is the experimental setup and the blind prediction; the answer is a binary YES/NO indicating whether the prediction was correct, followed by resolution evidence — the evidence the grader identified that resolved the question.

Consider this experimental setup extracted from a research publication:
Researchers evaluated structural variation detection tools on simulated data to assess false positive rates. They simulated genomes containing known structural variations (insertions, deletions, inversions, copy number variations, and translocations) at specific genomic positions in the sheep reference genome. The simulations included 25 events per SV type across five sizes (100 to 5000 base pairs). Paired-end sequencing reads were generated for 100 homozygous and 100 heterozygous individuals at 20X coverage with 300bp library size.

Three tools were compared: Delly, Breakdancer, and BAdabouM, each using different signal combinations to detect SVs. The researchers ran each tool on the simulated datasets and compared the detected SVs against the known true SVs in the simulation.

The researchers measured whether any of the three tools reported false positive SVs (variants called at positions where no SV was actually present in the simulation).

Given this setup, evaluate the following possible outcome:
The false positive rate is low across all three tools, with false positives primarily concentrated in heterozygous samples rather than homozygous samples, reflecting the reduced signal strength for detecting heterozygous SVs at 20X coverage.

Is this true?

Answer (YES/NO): NO